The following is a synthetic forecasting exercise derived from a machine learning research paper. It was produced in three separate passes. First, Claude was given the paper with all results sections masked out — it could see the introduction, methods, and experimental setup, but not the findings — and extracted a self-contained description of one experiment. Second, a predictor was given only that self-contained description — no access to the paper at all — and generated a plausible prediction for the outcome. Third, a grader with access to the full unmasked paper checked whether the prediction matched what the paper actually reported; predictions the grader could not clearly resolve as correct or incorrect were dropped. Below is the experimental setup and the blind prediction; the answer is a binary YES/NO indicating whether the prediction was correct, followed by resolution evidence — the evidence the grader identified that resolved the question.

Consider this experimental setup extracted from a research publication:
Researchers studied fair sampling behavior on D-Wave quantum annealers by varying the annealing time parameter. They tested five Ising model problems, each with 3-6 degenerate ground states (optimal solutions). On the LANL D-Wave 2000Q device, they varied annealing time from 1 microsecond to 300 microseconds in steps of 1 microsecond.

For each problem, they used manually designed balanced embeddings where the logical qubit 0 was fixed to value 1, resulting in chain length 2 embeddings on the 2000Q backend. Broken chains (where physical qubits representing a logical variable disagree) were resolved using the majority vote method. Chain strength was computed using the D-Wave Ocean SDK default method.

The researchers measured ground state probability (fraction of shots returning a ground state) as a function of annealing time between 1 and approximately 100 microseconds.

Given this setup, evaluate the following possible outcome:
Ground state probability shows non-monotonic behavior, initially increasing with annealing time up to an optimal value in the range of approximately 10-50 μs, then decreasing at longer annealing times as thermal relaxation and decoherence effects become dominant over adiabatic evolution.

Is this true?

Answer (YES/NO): NO